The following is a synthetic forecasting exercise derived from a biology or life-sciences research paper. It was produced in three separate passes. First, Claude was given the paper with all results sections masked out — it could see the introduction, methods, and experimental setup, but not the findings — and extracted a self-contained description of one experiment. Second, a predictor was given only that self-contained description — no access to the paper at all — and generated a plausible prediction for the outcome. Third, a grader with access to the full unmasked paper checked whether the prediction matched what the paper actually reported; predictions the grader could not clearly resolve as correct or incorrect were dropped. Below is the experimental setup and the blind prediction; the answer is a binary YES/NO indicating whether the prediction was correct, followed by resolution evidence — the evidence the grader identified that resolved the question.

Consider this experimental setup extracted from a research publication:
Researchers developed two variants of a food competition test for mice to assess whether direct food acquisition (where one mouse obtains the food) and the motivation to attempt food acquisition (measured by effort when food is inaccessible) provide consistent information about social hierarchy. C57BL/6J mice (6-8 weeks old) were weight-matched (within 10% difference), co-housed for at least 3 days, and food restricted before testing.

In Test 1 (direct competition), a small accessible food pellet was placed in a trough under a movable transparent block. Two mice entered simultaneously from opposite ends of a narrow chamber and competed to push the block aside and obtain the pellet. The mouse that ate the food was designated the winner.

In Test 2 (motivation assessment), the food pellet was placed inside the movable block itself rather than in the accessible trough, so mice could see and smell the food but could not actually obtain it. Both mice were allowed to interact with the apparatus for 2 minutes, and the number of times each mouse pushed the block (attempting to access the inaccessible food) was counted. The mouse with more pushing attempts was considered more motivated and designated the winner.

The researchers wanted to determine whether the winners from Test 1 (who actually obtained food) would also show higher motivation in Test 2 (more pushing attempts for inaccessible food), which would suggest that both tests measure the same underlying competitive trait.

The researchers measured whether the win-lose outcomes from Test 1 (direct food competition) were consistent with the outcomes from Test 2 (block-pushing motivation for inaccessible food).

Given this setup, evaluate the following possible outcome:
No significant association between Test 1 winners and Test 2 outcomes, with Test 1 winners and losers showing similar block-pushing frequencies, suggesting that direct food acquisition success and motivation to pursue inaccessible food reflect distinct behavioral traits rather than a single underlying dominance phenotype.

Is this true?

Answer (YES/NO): NO